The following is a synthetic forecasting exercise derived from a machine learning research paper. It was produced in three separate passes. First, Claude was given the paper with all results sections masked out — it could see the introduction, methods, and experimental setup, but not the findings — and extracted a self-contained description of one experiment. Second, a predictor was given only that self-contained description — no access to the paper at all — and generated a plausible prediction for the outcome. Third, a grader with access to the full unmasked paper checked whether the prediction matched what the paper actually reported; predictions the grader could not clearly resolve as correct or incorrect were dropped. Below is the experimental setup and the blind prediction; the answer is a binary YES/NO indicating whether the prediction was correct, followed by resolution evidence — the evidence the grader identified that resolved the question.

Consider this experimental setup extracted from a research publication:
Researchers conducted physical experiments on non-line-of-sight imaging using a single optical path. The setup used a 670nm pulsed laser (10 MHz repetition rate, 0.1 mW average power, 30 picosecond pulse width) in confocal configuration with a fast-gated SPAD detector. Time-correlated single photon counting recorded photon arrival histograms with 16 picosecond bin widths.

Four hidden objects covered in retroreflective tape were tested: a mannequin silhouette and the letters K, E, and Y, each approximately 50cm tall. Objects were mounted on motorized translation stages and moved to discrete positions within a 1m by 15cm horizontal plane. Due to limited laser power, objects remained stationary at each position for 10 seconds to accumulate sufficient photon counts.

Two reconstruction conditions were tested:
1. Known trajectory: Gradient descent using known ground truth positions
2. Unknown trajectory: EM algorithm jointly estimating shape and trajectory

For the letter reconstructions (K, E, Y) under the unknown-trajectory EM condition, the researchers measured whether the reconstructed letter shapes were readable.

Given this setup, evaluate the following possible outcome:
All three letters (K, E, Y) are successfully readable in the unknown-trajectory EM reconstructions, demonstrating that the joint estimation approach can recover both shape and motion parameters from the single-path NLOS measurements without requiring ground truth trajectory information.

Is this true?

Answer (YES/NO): YES